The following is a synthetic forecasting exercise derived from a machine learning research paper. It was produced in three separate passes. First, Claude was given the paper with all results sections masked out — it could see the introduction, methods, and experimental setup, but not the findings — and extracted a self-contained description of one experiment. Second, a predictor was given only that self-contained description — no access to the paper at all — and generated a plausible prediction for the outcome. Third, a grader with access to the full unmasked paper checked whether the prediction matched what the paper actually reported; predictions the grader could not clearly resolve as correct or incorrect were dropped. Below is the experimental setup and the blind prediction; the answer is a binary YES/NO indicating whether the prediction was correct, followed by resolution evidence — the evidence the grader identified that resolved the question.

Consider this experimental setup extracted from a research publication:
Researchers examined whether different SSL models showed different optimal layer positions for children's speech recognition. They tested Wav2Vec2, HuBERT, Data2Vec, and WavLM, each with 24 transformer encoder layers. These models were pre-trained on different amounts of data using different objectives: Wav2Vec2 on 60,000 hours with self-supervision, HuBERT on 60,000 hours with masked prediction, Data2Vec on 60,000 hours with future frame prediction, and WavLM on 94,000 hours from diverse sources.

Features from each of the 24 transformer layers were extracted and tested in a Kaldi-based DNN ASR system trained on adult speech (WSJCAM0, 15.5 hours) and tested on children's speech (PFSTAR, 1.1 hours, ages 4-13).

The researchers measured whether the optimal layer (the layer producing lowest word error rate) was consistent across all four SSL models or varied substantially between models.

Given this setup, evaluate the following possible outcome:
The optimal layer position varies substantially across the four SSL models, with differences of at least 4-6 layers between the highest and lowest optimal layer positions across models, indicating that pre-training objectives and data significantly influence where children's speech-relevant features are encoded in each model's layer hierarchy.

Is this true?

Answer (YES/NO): NO